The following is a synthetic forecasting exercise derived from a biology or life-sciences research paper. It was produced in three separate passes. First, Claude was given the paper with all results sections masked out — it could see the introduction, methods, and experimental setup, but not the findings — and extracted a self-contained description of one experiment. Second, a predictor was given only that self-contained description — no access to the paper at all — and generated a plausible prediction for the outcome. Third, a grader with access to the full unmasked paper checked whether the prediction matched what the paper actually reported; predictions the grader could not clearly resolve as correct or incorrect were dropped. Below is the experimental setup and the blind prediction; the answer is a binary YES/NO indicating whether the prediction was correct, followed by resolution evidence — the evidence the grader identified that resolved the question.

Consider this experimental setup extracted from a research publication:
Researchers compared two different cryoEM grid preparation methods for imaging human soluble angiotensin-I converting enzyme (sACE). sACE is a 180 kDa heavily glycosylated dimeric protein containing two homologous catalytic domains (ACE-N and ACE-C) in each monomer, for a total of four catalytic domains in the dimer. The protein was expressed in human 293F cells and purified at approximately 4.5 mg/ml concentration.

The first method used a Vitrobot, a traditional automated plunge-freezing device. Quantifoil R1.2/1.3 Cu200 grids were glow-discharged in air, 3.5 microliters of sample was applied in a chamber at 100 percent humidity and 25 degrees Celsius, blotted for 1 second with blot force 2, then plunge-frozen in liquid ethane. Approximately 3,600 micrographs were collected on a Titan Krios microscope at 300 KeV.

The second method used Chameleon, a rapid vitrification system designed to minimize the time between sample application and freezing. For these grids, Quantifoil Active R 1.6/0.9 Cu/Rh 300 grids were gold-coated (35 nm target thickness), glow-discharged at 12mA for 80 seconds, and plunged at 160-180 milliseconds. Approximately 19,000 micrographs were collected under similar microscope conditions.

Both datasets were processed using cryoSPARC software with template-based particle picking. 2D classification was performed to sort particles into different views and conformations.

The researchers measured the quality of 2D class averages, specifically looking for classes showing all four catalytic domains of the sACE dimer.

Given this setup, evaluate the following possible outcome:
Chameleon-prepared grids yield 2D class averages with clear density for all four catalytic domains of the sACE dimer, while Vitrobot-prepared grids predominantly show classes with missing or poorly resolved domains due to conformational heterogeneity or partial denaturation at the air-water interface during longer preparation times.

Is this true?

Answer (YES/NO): YES